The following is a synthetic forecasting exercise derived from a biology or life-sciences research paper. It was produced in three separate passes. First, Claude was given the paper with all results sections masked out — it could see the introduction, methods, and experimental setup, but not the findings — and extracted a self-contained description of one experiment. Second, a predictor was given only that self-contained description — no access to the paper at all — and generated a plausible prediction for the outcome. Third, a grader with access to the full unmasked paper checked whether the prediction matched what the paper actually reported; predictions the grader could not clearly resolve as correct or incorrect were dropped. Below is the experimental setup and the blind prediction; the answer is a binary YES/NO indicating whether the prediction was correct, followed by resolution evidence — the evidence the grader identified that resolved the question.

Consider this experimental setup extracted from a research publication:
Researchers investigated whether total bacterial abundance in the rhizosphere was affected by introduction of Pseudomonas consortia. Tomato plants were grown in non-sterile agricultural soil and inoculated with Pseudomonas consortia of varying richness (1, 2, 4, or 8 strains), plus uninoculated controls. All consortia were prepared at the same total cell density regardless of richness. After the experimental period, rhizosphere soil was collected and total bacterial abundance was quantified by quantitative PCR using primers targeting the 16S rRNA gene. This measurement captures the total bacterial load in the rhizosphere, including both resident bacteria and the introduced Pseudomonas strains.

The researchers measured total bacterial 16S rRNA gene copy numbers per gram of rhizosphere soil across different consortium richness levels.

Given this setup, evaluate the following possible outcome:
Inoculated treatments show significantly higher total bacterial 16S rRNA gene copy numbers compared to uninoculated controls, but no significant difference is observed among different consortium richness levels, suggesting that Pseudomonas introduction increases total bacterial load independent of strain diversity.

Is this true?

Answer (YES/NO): NO